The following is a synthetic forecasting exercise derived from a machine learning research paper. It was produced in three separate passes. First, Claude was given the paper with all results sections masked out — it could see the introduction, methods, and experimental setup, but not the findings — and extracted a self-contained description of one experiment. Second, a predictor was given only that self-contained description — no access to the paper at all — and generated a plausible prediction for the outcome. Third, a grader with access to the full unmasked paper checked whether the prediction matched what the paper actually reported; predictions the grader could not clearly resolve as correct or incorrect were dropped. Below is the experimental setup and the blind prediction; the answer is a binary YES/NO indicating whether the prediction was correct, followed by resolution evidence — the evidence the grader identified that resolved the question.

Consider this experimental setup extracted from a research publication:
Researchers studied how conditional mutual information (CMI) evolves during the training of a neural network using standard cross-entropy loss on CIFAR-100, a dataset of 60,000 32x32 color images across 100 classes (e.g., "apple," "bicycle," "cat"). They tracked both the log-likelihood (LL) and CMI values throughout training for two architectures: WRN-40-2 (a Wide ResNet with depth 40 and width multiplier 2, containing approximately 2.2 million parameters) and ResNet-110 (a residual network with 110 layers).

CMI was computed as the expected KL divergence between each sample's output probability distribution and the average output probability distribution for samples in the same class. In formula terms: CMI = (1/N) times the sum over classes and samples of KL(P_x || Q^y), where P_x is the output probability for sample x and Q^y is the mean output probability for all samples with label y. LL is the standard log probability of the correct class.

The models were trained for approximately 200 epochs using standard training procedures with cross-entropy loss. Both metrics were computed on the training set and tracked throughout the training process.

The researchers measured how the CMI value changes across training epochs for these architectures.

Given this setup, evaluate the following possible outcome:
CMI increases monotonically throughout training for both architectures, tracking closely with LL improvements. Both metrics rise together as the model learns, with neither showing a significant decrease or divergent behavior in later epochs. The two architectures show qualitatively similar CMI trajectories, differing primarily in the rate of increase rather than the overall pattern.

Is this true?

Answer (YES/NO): NO